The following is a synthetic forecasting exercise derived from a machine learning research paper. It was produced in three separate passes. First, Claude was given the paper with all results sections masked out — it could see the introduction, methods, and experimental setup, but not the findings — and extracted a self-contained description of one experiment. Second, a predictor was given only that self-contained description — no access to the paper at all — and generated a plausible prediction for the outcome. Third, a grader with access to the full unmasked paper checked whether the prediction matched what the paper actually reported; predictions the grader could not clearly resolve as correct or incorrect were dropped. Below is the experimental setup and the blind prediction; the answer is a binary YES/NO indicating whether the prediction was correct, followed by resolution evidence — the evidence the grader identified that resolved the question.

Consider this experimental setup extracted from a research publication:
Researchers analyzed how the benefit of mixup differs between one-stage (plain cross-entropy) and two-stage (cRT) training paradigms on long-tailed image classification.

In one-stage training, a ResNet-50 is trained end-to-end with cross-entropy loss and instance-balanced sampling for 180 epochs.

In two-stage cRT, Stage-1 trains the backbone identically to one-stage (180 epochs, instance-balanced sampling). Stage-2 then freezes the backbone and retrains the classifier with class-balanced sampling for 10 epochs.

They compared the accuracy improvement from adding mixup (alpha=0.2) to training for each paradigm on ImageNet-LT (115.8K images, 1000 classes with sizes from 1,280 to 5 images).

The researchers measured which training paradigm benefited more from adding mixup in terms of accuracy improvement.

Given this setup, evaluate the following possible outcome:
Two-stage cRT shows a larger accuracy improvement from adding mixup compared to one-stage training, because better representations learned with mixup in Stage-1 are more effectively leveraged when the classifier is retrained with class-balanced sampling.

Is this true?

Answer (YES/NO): YES